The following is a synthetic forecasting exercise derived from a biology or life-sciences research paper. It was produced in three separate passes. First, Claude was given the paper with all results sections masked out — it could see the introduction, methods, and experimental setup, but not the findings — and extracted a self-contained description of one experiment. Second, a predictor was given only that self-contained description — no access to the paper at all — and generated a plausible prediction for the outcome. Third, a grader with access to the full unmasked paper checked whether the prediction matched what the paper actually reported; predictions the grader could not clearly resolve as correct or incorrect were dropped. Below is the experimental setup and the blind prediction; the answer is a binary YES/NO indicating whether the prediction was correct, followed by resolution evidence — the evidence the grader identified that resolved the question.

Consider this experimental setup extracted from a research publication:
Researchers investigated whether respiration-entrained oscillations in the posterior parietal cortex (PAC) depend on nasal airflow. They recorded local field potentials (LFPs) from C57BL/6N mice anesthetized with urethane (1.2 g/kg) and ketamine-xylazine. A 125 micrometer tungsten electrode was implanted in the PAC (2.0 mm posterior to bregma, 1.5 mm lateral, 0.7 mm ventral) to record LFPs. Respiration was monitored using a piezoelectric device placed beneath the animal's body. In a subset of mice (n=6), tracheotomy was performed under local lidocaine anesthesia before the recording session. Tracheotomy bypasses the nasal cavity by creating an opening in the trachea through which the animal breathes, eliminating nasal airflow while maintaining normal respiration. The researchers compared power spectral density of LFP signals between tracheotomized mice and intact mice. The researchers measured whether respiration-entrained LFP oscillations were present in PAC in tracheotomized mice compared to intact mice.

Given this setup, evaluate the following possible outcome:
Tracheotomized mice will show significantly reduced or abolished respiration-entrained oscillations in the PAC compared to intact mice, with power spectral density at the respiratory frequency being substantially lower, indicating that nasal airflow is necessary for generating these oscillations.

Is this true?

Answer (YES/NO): YES